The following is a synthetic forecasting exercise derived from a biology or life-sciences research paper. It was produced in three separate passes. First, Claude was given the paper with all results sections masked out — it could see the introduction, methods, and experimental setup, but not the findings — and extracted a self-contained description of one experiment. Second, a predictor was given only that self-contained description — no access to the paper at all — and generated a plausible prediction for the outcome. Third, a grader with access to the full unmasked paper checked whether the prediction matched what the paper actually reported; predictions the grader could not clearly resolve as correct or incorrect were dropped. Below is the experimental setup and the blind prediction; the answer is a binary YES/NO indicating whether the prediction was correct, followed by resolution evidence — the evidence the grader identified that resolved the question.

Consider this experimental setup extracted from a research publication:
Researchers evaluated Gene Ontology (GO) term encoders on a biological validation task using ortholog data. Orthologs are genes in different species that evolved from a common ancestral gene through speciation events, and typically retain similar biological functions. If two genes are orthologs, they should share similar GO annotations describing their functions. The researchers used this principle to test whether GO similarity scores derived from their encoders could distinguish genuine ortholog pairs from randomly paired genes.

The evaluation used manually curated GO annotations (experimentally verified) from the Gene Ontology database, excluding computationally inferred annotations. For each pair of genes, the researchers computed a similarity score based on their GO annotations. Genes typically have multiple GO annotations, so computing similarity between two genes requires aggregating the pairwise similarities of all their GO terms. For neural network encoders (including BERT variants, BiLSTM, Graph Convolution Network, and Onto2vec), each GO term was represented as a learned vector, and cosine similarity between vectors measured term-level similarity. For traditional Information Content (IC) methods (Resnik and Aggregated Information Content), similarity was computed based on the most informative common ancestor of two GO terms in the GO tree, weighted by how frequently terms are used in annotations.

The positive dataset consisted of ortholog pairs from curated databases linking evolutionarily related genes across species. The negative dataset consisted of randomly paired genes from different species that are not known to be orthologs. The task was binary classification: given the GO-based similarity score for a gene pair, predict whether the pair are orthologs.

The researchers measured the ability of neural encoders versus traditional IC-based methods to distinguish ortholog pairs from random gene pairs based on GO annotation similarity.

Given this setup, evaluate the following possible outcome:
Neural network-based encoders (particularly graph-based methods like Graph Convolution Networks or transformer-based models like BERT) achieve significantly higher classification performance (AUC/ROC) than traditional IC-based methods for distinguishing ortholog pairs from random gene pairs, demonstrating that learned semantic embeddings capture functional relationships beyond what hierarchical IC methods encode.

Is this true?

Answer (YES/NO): NO